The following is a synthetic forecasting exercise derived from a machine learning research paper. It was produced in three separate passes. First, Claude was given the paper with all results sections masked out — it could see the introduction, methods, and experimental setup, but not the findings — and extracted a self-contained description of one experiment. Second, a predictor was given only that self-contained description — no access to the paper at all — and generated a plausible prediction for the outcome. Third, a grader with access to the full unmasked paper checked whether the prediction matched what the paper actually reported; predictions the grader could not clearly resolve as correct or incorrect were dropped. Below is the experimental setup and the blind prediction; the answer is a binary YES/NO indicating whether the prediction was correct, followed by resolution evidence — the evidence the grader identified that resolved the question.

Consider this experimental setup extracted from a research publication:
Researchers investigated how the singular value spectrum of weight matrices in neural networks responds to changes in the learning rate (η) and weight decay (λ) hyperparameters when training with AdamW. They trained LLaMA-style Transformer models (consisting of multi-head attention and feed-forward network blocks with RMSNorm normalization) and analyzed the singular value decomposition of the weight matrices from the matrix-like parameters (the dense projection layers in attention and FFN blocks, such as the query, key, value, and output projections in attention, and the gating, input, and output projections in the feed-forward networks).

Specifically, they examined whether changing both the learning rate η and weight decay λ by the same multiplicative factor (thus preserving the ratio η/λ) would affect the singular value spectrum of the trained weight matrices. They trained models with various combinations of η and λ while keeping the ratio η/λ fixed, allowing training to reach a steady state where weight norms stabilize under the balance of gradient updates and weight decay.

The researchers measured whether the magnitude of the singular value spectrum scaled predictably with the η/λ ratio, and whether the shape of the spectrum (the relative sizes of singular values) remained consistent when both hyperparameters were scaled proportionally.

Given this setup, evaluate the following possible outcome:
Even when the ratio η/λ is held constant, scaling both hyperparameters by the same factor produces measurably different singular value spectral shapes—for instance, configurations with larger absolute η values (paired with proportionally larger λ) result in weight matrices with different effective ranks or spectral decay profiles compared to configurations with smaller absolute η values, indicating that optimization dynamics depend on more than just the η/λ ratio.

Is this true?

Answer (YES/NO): NO